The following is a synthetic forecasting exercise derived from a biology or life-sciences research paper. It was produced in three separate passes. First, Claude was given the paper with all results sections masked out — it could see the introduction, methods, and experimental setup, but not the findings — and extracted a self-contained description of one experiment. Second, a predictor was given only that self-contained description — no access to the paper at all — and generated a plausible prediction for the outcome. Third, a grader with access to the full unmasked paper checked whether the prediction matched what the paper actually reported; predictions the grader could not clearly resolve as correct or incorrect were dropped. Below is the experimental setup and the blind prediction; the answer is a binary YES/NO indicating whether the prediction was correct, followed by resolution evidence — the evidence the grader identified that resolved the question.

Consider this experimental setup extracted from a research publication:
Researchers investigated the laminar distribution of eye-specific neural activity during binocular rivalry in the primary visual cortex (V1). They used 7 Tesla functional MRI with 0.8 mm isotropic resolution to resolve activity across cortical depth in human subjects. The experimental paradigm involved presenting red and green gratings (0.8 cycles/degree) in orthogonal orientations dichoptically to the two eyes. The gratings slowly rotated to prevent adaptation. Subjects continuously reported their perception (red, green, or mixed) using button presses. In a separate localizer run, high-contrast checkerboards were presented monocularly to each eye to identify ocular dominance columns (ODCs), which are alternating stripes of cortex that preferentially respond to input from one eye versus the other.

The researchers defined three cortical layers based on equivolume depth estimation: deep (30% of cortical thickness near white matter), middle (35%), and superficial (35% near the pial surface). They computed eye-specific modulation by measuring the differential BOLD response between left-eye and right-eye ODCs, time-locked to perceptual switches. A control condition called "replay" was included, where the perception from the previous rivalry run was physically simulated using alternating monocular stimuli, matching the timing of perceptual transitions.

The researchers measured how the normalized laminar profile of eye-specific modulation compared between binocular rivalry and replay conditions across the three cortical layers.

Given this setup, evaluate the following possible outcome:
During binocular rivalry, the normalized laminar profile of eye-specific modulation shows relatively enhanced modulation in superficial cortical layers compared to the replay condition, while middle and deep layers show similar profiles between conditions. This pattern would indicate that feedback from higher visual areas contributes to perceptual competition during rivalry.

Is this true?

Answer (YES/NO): NO